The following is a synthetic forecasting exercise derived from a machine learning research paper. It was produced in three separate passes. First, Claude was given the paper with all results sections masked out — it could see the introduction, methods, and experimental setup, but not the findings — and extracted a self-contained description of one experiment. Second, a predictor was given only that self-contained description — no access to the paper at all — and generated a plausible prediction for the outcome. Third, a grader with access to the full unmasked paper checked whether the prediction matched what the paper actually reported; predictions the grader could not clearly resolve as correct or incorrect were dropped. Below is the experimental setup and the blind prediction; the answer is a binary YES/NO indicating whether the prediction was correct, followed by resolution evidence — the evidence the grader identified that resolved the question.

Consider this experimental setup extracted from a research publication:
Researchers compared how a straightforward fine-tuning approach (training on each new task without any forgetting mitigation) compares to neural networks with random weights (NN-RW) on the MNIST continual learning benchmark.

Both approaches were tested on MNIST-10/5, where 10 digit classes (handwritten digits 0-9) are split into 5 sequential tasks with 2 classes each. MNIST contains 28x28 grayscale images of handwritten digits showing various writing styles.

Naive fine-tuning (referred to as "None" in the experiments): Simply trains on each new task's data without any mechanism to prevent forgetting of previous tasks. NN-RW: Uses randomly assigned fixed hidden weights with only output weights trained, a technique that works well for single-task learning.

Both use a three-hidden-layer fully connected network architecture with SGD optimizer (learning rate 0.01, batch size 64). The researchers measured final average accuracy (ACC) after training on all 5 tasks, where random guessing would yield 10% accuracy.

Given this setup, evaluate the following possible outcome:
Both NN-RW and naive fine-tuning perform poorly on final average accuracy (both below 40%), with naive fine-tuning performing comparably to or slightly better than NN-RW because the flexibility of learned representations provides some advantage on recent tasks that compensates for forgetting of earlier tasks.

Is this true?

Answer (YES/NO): YES